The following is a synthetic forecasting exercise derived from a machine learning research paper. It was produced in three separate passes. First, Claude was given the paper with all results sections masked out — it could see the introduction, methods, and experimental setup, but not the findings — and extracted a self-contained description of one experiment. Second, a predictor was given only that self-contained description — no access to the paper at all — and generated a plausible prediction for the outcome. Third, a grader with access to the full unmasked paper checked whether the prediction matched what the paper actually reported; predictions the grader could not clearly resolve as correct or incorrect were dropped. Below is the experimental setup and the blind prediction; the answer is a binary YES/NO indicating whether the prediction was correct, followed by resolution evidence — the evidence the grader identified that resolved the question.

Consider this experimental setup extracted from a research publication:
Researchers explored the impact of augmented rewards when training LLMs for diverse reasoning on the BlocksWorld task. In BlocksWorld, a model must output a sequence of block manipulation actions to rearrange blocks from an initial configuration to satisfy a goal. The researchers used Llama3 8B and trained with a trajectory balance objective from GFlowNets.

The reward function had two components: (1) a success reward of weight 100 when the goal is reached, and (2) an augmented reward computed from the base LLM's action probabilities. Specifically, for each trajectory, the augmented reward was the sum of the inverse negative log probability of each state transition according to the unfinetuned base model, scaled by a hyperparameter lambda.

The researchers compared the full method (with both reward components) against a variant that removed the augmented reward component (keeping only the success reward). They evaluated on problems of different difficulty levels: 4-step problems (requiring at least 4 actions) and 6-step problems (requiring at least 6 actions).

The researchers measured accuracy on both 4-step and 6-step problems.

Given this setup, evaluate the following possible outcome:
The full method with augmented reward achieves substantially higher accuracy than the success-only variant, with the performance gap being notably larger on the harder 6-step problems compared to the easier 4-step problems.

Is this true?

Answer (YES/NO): YES